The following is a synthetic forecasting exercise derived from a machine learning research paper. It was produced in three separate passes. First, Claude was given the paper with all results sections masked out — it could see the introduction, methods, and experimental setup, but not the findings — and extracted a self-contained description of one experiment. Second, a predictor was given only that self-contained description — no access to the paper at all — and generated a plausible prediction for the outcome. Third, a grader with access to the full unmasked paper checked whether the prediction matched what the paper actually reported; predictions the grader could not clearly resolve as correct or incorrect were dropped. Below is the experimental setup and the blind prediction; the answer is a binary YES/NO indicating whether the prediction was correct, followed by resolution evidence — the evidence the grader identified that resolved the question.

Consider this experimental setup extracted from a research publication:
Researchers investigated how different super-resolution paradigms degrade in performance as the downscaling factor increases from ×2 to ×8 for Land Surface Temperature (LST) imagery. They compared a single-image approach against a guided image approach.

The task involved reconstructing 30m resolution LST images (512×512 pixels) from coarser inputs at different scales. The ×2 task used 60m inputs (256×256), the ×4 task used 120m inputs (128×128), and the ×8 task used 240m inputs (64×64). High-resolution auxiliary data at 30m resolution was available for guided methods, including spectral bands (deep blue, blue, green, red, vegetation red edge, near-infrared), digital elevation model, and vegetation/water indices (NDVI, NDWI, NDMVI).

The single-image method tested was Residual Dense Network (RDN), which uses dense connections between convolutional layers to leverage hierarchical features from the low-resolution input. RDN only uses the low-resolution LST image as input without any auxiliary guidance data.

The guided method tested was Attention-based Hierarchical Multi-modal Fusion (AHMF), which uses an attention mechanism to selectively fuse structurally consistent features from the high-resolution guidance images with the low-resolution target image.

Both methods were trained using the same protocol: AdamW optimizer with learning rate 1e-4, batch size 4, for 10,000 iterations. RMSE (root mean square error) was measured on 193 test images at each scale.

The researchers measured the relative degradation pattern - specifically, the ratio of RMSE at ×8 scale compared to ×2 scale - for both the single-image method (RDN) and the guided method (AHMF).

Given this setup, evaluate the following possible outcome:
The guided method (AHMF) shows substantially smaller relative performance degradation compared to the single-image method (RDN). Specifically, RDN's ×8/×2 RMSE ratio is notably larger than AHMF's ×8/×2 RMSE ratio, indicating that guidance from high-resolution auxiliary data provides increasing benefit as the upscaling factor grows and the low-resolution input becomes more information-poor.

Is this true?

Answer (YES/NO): NO